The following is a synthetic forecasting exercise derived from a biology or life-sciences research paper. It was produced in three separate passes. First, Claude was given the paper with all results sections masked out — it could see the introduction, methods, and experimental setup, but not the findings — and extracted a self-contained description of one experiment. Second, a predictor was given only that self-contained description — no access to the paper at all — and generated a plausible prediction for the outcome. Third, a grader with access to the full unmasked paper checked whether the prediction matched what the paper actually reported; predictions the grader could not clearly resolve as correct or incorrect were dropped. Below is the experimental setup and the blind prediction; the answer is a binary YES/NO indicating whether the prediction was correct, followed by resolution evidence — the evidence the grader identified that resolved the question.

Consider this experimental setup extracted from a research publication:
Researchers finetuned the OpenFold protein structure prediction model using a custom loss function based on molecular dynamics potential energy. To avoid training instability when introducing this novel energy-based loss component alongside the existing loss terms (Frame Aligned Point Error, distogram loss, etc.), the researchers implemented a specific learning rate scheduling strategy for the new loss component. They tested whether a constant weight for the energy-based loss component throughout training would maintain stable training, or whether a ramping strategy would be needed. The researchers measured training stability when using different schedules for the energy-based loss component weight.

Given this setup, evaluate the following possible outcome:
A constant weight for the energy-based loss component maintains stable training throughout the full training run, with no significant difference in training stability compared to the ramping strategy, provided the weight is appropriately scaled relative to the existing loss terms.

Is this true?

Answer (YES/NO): NO